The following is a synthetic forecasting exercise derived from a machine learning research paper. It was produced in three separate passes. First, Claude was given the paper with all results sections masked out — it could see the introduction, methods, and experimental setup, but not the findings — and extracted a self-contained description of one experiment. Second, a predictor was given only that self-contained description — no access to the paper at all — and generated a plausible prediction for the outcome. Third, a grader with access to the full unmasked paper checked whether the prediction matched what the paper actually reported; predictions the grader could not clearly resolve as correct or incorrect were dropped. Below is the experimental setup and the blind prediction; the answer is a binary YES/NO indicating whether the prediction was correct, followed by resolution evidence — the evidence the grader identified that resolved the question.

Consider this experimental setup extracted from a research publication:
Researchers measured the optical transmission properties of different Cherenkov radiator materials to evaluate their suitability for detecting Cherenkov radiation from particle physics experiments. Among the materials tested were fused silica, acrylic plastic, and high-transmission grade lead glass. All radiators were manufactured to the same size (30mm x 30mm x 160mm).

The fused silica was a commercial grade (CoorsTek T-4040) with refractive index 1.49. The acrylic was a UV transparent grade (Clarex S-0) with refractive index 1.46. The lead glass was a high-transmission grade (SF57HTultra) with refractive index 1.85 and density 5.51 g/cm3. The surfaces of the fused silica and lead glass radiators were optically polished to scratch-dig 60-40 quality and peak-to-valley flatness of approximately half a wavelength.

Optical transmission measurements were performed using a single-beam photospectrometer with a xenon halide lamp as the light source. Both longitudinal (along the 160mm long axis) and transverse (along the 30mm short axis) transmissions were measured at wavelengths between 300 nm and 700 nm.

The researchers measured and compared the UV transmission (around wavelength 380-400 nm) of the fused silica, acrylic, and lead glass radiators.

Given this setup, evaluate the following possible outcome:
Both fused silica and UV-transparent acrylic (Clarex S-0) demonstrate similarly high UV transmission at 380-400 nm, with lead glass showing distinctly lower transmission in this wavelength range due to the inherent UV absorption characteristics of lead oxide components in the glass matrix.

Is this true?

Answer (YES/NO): NO